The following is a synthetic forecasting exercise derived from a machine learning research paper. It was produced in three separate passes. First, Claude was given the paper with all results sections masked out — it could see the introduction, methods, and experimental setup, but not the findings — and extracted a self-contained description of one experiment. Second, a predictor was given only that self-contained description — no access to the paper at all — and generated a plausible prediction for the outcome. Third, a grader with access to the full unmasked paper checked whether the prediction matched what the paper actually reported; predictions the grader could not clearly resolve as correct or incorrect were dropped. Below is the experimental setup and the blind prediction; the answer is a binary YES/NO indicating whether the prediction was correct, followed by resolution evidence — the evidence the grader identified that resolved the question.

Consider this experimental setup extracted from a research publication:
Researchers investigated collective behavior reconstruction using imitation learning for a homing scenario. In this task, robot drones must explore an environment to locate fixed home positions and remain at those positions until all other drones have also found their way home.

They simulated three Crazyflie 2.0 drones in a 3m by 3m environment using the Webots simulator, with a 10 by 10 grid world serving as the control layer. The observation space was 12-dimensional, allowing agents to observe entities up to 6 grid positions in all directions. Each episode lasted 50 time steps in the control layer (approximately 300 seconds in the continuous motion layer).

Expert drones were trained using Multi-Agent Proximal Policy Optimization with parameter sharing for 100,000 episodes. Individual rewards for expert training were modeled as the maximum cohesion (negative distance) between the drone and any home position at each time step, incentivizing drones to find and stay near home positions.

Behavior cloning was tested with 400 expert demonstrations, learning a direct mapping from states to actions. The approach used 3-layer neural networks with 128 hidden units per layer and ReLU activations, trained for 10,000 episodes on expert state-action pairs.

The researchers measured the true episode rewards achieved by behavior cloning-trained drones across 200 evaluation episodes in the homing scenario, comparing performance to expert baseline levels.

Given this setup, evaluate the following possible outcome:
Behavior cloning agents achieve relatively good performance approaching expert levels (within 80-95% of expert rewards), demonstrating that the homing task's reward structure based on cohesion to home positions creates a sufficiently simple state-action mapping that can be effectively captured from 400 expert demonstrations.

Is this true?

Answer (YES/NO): NO